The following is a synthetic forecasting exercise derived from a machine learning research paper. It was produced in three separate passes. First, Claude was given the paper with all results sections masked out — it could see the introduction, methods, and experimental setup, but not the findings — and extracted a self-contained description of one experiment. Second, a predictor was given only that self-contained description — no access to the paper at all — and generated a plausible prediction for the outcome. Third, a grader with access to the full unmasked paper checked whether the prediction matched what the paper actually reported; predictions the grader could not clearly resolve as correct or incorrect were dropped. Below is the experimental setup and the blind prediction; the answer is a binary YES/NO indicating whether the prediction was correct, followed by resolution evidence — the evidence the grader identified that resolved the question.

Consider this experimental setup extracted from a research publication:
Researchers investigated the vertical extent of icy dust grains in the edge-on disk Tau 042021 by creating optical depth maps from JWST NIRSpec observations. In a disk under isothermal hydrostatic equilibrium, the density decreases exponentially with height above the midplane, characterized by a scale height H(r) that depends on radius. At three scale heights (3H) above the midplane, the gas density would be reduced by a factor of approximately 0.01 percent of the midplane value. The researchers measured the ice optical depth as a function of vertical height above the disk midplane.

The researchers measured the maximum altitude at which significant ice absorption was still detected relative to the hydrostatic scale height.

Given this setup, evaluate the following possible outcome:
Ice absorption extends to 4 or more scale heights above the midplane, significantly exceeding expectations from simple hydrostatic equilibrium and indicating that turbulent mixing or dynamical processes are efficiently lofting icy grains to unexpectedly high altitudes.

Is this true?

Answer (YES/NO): NO